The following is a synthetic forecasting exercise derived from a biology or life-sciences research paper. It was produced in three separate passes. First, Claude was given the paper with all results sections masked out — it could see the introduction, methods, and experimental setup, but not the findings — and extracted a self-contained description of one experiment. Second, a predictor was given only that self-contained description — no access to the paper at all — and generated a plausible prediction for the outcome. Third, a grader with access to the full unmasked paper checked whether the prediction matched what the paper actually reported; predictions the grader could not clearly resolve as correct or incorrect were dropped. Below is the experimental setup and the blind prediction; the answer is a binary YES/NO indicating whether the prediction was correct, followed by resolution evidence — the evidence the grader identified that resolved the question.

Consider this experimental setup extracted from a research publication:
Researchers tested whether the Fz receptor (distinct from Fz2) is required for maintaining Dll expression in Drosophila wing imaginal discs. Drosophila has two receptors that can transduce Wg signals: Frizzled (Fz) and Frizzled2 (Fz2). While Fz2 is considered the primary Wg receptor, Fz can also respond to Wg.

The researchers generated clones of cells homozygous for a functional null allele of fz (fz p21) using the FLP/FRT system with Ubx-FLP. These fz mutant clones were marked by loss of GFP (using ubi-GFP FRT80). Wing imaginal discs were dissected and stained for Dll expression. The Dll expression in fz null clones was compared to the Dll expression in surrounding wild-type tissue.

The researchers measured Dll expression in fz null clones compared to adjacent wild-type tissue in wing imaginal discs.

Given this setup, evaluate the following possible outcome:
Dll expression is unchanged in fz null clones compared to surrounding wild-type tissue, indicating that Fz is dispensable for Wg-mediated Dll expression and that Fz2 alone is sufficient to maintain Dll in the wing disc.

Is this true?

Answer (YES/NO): YES